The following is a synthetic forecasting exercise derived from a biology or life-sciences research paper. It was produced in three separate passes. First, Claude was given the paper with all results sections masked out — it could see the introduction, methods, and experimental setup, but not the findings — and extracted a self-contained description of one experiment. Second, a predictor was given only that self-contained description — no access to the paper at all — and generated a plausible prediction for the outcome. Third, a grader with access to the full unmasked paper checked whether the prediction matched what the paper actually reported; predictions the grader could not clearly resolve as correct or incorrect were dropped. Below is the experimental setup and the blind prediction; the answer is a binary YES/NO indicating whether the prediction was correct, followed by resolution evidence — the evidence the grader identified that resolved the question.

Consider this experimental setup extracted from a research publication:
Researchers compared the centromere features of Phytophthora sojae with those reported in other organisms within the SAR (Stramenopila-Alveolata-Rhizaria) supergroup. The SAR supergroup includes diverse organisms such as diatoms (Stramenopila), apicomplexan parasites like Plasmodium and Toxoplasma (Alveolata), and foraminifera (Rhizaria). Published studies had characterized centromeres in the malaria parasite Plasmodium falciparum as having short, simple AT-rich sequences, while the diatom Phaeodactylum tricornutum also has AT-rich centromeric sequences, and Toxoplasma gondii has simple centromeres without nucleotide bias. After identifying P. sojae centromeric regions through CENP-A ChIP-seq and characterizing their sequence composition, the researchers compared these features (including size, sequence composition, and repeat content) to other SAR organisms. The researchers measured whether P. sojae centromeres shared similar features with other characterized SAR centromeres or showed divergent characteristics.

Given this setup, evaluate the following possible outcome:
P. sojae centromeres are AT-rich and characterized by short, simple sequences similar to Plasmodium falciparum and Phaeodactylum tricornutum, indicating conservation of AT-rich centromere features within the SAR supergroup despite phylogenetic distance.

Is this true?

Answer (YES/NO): NO